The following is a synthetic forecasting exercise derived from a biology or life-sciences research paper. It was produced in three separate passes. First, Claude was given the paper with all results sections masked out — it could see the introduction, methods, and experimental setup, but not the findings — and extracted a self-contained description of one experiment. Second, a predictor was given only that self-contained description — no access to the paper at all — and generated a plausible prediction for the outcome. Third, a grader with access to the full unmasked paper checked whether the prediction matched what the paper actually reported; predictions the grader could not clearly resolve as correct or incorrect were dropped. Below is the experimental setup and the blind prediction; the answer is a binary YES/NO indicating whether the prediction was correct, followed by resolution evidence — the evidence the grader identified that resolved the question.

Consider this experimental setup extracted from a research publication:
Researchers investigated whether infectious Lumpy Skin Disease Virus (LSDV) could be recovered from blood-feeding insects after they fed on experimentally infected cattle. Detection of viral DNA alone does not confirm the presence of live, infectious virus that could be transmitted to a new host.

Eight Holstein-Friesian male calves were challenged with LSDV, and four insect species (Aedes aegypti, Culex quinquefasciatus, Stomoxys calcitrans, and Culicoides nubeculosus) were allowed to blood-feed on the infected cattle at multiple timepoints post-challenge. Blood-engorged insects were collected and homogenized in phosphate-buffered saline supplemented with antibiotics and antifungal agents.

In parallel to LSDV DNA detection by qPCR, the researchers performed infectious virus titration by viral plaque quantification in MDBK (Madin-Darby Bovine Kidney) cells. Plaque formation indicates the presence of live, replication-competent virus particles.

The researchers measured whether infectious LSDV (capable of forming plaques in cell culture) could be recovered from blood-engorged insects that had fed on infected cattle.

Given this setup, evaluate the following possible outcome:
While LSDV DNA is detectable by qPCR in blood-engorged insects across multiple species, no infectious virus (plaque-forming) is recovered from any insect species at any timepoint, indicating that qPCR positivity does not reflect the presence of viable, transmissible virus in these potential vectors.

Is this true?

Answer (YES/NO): NO